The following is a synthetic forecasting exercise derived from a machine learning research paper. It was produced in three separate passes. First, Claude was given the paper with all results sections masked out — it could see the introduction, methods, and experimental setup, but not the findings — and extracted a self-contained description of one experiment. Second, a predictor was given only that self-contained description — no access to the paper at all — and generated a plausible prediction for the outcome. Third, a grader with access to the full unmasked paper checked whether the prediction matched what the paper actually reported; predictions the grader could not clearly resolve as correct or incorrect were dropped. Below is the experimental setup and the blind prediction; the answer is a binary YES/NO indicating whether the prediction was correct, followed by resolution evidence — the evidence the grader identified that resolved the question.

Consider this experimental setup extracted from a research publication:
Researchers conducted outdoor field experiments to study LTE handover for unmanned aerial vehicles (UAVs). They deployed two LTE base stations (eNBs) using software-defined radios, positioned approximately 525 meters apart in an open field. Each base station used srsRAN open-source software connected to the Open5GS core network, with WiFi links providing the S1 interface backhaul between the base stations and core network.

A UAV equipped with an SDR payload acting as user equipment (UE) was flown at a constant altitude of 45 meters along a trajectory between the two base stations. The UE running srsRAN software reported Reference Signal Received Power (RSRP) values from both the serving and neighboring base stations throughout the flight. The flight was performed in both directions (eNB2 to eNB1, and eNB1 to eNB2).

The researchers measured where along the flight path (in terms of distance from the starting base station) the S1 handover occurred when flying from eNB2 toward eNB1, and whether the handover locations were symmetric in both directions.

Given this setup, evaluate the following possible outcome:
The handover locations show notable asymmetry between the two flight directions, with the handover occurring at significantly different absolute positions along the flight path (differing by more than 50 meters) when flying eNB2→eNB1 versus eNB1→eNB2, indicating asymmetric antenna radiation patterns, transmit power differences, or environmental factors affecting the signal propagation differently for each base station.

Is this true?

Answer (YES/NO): YES